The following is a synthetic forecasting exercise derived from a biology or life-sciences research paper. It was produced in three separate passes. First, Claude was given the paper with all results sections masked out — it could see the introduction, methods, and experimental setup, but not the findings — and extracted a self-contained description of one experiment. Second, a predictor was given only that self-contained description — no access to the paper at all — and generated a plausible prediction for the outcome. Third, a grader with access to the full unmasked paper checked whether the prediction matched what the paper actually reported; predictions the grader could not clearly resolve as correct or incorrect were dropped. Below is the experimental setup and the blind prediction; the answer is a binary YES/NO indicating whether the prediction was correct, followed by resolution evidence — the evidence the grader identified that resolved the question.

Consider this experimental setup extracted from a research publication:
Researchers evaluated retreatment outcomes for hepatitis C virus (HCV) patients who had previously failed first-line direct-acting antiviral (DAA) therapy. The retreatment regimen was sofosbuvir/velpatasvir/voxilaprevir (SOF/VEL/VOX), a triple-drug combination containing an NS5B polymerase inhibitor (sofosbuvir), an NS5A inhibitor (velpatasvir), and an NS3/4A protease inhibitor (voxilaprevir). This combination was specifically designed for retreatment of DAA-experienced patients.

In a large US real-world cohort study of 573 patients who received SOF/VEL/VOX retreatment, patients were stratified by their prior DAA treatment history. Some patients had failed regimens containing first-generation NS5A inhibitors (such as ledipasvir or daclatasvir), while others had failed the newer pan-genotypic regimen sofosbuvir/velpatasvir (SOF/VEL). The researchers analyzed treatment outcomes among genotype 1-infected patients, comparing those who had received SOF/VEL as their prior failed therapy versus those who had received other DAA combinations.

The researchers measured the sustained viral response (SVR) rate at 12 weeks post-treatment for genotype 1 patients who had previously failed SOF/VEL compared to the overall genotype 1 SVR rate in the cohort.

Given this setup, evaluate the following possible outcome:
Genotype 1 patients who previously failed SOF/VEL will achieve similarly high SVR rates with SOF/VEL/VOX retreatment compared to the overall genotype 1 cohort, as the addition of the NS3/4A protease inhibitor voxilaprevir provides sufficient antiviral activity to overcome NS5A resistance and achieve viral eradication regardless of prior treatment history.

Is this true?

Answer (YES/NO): NO